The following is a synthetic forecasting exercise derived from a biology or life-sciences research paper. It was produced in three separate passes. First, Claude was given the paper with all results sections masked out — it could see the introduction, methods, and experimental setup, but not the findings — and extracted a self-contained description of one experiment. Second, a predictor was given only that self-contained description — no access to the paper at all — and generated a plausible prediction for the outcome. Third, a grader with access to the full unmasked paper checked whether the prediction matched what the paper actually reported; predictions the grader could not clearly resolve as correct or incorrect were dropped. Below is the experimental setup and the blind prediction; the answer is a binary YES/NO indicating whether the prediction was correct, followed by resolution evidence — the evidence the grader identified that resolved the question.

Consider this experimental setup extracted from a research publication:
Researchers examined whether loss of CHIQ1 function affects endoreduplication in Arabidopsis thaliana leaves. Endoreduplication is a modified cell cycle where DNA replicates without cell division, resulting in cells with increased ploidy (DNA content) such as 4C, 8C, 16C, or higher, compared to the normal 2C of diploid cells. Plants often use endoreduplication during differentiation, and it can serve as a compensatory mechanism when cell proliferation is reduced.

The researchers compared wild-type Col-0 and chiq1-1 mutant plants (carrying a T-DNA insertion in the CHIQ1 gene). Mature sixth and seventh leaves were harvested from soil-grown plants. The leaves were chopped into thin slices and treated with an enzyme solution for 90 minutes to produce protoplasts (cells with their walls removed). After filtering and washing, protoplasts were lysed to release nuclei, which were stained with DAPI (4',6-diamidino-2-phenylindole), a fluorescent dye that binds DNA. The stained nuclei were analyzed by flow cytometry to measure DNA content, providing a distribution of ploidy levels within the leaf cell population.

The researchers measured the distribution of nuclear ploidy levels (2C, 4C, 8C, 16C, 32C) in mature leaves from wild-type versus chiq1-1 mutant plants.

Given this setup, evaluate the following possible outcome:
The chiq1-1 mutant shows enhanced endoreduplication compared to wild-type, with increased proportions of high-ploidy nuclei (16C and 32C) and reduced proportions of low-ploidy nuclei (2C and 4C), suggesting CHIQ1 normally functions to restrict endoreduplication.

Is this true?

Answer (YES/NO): NO